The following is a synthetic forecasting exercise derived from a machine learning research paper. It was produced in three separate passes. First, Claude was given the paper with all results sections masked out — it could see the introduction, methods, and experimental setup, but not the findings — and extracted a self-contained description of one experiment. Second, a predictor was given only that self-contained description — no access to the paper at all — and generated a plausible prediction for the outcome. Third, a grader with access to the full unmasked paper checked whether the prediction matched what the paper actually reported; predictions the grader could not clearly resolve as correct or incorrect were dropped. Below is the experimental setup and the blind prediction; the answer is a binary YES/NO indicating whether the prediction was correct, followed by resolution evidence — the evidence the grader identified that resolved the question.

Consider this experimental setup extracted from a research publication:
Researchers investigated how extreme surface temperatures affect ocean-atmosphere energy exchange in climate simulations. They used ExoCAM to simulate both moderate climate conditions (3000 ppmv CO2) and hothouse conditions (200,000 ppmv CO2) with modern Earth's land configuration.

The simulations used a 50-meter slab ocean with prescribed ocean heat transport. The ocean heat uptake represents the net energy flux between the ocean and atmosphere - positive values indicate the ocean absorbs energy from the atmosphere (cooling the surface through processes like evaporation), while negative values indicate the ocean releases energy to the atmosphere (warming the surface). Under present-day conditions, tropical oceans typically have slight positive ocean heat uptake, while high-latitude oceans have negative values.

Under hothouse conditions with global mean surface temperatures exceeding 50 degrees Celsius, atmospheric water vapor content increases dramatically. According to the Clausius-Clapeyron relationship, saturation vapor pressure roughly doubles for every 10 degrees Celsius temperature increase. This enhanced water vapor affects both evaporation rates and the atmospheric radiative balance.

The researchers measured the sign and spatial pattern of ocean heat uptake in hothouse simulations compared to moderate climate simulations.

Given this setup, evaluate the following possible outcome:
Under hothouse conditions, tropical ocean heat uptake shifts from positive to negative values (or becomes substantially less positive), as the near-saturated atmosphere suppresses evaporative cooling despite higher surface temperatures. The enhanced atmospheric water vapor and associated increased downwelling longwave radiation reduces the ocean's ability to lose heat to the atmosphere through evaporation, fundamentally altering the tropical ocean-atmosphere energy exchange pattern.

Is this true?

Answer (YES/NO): NO